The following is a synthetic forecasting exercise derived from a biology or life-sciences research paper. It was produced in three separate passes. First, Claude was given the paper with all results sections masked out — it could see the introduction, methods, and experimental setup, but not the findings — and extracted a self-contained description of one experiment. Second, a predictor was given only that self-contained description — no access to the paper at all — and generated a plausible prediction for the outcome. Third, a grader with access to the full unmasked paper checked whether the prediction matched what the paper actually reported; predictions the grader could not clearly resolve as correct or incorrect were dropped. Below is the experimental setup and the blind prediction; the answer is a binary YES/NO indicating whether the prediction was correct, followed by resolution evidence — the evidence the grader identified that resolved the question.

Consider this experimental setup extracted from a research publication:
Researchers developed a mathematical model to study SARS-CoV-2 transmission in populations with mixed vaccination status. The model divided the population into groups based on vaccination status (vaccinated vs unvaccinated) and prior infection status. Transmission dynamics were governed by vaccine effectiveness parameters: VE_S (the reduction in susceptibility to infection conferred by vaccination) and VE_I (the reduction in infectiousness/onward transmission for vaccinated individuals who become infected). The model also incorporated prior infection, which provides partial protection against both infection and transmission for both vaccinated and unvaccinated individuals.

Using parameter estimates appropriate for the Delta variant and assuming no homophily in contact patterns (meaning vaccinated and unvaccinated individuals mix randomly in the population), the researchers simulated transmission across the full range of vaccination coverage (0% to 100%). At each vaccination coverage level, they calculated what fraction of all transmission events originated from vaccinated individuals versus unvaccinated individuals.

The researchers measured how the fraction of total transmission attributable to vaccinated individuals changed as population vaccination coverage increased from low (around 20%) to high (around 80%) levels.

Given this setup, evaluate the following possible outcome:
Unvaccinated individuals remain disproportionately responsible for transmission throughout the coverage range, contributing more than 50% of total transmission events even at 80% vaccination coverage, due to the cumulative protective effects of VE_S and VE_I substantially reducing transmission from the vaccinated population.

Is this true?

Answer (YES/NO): NO